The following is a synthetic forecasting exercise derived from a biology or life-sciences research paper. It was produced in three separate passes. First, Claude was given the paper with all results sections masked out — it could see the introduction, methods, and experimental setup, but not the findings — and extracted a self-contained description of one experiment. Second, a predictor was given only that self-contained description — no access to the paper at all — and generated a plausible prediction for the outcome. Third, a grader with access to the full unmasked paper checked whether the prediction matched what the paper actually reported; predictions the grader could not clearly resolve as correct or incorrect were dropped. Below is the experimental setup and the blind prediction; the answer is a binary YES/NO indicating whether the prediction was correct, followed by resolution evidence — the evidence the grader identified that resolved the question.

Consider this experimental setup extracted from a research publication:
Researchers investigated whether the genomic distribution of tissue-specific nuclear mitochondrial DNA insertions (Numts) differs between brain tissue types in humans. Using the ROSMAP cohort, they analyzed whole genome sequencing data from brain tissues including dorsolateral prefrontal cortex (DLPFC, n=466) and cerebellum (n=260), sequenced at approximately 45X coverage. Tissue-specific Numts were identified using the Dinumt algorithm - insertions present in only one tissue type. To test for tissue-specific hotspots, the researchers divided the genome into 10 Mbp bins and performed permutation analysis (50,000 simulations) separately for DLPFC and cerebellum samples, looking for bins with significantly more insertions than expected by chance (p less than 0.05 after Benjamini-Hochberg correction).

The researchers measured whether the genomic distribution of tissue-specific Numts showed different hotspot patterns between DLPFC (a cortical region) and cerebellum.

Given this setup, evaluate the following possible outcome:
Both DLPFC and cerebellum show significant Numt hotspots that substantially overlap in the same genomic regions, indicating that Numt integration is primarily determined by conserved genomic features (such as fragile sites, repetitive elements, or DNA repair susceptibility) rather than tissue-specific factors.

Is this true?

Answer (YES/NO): NO